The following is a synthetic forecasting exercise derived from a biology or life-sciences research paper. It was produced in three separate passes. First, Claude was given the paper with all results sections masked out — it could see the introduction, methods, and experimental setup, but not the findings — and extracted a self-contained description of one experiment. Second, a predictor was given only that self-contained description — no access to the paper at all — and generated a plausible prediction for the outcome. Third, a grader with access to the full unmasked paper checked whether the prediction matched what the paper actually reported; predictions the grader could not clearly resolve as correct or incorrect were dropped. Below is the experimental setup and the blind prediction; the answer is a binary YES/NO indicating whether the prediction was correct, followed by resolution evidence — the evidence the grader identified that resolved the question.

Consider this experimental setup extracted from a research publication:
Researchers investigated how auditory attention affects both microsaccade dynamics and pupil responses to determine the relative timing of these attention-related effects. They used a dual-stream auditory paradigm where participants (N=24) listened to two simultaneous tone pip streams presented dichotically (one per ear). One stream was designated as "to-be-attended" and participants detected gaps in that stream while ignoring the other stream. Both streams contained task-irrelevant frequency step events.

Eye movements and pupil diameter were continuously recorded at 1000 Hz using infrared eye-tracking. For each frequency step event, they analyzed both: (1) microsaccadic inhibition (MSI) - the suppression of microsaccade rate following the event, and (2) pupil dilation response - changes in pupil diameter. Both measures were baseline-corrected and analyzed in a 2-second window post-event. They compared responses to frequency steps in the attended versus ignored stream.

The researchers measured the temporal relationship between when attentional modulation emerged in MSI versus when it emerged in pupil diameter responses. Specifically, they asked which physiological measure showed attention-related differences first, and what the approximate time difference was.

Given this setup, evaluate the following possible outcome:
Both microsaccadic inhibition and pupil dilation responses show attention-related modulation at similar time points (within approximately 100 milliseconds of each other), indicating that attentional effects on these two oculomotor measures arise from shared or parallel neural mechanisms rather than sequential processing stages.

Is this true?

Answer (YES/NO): NO